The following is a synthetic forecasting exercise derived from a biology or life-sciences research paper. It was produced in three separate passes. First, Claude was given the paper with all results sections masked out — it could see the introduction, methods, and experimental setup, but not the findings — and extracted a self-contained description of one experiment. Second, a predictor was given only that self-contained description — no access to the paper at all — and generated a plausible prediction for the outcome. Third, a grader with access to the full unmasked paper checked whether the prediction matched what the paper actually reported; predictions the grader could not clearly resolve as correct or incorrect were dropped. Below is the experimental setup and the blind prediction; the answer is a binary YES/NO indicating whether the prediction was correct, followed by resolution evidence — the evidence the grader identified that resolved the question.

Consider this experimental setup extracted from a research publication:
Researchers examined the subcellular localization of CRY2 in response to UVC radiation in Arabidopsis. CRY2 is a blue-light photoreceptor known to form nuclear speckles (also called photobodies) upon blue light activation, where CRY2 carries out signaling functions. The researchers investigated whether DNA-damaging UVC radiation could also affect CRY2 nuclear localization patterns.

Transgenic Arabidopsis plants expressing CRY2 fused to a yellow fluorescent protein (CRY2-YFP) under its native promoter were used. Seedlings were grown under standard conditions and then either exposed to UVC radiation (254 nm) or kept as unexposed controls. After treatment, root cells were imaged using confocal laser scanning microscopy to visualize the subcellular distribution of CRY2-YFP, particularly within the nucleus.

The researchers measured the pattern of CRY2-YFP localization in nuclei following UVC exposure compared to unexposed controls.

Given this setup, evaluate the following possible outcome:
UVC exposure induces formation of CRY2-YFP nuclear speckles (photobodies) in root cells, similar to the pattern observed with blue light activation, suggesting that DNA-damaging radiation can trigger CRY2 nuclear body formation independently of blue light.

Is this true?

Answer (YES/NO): YES